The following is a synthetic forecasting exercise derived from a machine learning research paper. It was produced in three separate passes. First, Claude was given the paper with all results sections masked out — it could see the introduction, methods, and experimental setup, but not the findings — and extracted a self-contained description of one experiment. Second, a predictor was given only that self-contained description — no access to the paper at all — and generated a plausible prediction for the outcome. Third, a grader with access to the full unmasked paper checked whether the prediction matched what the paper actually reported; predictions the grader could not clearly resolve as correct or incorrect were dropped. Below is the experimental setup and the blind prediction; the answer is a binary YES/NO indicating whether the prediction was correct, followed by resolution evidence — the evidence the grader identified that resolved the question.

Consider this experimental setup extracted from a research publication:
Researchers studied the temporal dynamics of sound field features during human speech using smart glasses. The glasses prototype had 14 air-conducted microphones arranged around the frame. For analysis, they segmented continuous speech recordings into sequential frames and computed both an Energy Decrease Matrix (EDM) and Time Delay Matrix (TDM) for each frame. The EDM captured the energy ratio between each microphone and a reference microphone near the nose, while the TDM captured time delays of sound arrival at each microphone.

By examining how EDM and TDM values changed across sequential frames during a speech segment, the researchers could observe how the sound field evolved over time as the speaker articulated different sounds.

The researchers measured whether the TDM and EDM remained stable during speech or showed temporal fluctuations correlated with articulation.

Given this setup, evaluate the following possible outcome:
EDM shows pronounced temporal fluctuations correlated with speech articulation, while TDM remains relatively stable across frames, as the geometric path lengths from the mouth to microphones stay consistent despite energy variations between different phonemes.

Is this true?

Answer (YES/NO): NO